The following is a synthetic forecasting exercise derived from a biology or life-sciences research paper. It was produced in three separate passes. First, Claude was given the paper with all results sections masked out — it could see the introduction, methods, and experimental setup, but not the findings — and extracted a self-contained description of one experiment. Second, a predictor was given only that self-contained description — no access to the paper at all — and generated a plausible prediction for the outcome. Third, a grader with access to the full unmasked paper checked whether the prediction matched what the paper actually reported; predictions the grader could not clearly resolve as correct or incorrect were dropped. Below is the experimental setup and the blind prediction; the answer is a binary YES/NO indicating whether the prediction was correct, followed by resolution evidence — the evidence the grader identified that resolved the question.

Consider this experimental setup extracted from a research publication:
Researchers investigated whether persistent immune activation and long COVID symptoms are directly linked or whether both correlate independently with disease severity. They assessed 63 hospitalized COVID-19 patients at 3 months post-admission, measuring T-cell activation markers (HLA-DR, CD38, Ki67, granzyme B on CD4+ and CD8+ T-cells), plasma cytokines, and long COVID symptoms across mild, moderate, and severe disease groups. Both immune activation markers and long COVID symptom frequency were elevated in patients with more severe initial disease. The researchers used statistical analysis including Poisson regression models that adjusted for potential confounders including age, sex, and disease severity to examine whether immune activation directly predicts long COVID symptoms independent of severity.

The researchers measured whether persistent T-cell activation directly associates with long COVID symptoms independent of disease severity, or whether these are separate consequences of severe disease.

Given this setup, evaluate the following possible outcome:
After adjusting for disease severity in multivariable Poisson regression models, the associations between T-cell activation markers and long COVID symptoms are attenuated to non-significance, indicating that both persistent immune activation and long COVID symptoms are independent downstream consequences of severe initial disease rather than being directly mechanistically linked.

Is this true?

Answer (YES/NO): YES